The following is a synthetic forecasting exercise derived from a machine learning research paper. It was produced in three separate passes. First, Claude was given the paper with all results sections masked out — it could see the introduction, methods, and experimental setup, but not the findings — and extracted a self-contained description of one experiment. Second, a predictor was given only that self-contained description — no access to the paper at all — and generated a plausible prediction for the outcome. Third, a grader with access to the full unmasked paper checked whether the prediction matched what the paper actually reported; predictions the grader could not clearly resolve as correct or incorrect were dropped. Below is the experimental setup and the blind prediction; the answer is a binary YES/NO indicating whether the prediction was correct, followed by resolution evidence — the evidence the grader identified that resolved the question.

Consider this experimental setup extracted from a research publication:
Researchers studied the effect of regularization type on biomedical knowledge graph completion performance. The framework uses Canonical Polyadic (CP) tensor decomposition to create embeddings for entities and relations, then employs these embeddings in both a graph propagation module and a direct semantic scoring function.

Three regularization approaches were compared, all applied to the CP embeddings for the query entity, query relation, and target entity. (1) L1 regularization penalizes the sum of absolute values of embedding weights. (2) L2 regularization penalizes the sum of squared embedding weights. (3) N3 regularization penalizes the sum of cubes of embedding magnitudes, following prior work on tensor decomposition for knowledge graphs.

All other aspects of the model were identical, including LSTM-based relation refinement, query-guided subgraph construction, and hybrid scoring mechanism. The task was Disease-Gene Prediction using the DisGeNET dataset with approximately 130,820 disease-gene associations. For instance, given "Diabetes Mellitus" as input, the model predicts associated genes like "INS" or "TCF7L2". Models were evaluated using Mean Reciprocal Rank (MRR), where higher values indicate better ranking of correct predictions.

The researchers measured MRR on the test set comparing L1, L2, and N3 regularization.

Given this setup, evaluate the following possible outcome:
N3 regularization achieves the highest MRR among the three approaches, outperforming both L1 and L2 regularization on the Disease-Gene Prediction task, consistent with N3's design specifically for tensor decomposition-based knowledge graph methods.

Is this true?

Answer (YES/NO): YES